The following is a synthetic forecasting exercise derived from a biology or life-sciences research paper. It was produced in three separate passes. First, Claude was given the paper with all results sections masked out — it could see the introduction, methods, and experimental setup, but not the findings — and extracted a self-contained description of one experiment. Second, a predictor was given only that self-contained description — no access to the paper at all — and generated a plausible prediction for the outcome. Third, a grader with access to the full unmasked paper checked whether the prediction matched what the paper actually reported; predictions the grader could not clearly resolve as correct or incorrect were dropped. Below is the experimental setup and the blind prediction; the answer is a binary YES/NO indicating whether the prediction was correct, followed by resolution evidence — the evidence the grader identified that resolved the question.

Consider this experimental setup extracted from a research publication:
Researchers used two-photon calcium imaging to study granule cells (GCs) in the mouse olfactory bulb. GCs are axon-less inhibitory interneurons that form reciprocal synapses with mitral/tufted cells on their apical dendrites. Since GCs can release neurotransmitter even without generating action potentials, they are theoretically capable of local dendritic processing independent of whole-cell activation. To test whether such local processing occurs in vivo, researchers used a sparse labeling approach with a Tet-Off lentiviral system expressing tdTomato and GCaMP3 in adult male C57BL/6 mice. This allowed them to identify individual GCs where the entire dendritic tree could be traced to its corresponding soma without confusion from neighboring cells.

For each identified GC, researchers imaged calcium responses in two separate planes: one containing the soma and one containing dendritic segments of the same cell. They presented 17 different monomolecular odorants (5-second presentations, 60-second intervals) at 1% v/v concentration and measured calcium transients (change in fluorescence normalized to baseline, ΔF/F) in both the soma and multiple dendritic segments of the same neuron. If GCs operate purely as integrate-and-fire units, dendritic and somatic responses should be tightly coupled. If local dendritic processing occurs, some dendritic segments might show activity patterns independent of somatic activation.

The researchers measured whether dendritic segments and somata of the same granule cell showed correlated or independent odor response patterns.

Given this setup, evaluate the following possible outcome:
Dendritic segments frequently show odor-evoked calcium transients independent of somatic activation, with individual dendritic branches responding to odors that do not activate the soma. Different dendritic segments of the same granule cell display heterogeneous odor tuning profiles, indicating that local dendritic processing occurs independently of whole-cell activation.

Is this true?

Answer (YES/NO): NO